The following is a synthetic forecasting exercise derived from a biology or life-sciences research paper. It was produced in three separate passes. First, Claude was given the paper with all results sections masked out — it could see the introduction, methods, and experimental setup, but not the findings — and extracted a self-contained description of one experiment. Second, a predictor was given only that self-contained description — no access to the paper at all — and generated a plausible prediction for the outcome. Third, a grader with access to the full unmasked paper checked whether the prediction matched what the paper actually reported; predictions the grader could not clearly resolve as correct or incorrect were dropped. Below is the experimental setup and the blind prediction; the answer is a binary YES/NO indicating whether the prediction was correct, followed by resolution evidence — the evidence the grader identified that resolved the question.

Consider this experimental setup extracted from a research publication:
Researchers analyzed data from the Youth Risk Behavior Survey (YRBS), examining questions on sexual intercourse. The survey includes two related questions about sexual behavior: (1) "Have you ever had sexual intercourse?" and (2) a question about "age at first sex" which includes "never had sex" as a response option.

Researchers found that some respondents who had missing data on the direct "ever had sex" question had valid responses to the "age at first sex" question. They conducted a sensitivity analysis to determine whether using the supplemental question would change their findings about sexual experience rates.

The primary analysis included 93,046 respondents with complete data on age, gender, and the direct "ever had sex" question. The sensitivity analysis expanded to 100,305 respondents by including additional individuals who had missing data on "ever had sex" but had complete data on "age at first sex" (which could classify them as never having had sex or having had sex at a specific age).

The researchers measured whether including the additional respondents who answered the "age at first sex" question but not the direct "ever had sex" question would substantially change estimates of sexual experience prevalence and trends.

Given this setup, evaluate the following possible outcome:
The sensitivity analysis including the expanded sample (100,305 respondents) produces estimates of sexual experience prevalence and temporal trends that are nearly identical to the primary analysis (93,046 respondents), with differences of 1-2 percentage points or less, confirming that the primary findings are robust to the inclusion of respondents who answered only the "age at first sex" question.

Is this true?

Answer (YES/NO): YES